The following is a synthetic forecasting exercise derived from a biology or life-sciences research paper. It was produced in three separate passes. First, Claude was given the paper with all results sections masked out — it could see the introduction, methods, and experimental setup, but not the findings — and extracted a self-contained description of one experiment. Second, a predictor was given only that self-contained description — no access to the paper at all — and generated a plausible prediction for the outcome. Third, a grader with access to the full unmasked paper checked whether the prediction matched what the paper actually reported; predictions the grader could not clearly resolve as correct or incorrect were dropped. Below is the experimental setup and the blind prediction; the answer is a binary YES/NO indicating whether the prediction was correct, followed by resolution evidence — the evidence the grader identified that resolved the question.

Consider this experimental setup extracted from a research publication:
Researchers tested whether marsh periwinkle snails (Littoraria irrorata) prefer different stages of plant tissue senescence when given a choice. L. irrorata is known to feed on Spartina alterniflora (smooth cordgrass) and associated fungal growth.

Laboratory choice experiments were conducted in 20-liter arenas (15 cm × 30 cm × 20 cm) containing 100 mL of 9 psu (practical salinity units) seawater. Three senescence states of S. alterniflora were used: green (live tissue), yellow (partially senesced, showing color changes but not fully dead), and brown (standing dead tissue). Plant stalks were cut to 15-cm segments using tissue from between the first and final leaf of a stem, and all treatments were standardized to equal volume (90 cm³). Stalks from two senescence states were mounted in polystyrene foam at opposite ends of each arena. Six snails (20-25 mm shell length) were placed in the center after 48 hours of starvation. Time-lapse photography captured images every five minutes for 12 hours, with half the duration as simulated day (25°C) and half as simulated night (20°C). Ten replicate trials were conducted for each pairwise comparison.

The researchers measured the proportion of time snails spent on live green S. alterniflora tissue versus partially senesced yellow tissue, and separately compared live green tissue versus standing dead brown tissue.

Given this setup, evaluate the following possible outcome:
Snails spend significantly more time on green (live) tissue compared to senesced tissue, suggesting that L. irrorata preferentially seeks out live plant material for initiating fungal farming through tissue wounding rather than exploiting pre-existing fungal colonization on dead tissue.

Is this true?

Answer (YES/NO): NO